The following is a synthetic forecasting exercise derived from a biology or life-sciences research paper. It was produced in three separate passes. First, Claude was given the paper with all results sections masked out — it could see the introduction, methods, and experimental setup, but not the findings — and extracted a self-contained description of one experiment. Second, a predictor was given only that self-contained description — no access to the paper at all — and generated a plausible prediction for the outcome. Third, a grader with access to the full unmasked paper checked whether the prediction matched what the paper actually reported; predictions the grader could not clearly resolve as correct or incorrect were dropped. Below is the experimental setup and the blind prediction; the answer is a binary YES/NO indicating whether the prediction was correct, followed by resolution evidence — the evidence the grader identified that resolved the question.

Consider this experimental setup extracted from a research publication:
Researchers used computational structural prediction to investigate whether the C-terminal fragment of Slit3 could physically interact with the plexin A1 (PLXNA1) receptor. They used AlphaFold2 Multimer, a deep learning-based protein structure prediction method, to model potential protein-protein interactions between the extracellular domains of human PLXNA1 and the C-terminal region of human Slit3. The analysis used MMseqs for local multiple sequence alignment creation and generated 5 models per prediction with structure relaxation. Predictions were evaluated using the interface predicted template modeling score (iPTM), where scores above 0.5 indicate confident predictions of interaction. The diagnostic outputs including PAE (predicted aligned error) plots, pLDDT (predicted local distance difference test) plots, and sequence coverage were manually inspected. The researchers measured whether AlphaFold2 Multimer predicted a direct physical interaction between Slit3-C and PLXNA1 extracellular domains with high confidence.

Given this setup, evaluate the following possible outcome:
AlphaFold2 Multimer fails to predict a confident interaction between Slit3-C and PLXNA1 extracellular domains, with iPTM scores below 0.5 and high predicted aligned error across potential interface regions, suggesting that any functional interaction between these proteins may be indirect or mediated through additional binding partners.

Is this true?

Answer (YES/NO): NO